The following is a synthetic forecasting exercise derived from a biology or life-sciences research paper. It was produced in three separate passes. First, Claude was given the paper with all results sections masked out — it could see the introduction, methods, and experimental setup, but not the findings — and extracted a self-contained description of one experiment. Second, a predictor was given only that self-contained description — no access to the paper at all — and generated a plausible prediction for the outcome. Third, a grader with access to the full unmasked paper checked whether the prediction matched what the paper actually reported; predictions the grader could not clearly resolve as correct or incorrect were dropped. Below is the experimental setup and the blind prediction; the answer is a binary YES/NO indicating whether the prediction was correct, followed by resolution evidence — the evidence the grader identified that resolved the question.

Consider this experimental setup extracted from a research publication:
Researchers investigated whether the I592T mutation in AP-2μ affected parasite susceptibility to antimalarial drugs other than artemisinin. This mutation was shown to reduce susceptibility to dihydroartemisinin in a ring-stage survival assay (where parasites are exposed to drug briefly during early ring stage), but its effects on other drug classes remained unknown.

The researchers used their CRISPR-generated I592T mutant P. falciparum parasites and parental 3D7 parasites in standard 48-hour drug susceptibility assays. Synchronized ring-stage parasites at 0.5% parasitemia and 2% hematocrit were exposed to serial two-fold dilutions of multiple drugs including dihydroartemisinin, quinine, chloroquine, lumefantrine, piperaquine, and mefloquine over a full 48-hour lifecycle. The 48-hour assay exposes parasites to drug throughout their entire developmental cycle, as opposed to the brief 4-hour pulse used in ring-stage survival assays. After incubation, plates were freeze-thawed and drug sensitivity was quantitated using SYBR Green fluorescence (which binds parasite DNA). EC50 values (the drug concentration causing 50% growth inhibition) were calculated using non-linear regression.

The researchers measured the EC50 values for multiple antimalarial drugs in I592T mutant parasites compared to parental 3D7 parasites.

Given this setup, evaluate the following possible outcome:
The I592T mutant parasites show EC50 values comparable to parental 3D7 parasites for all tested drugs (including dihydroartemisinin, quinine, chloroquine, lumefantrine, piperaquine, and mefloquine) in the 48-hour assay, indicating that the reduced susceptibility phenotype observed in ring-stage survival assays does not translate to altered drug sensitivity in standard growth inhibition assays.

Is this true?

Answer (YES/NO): NO